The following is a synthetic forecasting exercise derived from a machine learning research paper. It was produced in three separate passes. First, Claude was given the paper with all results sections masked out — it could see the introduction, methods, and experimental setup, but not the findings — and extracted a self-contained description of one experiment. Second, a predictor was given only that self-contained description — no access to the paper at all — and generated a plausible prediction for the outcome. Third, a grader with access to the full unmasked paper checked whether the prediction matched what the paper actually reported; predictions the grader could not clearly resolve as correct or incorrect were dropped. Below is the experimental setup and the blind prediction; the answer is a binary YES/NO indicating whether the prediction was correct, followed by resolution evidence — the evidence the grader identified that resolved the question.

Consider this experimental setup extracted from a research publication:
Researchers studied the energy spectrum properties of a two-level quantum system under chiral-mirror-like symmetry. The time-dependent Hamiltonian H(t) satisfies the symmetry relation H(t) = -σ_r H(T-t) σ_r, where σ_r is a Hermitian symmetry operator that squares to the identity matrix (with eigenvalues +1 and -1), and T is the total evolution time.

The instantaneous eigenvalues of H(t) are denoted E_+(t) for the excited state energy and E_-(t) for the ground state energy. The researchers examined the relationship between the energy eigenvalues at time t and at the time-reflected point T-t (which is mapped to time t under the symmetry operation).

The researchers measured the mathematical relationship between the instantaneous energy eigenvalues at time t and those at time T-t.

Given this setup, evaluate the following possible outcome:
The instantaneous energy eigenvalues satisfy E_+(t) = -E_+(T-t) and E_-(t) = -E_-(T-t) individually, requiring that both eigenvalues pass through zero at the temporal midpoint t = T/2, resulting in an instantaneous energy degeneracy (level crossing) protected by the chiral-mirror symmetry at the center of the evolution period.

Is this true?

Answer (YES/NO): NO